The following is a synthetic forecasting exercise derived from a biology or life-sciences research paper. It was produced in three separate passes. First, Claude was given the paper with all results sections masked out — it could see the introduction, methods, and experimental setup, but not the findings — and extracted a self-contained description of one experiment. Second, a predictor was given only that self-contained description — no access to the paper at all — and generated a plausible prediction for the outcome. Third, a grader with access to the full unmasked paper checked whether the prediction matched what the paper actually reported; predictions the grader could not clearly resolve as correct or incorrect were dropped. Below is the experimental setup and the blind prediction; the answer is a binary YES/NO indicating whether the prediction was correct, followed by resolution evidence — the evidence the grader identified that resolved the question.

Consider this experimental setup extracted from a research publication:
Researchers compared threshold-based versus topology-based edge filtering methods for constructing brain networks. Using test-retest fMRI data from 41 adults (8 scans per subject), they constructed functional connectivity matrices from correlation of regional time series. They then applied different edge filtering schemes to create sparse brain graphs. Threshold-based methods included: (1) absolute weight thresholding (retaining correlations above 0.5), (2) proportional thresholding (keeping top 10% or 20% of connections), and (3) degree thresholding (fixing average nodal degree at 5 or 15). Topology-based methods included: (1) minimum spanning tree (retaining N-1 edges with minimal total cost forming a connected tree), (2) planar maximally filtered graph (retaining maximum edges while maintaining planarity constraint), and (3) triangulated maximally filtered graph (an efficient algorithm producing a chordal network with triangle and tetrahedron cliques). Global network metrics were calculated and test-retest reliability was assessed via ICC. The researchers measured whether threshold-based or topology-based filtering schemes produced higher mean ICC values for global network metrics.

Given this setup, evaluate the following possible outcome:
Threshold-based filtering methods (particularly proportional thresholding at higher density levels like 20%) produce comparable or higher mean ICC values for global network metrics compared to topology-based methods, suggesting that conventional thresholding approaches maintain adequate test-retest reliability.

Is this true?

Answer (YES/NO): NO